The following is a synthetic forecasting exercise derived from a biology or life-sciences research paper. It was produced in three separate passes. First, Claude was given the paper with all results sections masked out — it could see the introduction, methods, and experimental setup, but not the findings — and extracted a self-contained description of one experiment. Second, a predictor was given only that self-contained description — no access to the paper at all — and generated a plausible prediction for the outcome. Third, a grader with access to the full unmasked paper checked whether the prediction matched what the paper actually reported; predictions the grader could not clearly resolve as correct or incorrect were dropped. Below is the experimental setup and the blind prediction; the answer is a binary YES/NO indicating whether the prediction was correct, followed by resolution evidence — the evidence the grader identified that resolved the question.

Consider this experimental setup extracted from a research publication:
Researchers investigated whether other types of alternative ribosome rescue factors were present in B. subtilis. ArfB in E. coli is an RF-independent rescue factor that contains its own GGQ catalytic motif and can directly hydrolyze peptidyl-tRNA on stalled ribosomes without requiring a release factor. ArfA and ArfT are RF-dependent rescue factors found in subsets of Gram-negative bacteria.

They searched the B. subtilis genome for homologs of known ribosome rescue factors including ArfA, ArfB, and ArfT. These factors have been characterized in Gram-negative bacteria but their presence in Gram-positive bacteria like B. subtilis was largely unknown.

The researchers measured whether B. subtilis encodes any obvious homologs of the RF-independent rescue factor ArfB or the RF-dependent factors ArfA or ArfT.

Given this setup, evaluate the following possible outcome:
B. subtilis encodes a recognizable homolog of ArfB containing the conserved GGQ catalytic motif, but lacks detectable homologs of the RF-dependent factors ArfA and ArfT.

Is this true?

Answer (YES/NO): NO